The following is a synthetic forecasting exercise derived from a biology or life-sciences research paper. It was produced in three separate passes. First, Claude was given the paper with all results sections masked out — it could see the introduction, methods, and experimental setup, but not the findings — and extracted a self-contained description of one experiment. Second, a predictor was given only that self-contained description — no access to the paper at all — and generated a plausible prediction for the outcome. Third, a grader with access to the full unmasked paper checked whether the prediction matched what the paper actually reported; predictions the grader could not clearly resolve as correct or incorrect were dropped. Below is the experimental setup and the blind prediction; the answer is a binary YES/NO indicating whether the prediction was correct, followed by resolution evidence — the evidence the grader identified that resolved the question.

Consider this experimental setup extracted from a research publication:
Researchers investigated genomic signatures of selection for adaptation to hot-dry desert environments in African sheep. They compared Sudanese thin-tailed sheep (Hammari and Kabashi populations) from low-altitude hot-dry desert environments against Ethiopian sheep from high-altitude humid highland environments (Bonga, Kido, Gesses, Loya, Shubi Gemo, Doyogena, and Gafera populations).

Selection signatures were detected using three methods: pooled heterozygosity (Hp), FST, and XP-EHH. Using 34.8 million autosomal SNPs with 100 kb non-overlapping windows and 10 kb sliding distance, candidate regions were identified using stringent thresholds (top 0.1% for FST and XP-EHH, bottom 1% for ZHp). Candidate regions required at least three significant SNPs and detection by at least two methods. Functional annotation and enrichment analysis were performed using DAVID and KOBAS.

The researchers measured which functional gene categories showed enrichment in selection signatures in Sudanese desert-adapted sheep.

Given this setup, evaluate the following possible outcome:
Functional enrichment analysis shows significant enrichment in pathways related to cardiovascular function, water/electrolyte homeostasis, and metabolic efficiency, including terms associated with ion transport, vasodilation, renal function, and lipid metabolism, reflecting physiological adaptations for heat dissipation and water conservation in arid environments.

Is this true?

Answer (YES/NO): NO